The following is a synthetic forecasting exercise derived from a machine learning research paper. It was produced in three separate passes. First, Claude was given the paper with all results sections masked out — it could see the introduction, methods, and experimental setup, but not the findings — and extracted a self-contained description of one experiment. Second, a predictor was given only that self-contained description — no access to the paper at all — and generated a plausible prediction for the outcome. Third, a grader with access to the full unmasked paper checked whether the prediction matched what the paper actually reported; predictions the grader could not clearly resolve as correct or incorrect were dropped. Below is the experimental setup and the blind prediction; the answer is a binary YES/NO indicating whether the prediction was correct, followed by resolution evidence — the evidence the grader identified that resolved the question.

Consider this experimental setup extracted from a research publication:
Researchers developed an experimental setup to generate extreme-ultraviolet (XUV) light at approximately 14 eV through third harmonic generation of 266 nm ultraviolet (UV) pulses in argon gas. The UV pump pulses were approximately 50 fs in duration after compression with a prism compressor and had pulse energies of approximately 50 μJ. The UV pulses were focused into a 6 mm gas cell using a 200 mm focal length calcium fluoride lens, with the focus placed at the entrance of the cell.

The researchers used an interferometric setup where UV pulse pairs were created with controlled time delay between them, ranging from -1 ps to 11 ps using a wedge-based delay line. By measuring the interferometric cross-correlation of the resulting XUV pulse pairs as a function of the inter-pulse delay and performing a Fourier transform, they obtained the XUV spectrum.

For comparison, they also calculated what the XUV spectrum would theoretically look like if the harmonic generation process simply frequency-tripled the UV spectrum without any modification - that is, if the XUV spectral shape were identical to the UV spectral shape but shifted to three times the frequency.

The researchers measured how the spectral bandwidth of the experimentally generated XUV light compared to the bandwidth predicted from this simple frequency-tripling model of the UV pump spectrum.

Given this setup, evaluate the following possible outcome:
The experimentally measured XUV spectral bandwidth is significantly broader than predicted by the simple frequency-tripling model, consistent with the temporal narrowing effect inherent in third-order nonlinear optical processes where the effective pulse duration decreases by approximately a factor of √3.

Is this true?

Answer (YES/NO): NO